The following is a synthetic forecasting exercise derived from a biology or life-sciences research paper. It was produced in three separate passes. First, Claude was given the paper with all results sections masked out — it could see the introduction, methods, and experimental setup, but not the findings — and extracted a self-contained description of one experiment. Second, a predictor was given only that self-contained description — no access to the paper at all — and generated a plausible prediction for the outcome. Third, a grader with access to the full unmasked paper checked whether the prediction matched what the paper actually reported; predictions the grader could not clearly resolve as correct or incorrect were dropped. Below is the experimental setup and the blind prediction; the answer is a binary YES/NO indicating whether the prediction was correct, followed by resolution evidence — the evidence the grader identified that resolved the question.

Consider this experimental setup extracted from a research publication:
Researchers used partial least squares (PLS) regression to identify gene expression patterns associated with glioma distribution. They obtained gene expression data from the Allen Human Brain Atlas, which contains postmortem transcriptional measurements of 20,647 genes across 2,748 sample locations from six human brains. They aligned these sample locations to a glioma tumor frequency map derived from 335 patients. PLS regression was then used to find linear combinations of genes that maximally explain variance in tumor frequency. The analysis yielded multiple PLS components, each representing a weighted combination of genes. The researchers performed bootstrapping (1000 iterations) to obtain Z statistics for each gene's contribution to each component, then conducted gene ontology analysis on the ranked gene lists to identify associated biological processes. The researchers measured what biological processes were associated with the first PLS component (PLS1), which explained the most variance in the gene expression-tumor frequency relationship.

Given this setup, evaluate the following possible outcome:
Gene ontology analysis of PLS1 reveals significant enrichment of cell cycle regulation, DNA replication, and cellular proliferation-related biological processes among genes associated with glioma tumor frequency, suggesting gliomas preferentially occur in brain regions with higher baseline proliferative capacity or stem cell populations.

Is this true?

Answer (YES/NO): NO